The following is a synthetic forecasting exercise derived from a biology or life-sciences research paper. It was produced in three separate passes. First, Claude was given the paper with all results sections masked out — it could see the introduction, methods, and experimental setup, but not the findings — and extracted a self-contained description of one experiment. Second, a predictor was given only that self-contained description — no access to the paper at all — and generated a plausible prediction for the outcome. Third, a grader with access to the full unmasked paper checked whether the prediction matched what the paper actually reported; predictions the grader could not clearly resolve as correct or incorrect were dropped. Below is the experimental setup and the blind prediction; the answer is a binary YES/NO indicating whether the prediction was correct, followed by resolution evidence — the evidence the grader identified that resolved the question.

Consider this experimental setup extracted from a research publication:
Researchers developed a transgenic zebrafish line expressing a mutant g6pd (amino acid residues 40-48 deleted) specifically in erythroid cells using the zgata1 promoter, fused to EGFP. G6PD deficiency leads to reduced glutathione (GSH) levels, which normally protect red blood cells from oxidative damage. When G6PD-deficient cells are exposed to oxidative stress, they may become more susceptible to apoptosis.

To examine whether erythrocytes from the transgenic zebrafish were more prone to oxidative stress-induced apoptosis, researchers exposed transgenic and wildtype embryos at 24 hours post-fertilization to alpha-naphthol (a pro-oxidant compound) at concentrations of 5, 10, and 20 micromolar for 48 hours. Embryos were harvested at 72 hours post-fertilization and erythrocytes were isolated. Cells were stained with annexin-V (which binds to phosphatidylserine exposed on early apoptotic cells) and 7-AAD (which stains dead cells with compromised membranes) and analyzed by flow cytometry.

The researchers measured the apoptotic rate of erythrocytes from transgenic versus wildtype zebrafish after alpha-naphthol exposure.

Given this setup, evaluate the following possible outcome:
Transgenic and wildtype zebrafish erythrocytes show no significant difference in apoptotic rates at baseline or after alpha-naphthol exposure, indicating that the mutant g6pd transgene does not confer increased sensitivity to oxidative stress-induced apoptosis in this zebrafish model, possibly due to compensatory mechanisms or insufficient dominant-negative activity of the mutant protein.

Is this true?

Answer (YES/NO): YES